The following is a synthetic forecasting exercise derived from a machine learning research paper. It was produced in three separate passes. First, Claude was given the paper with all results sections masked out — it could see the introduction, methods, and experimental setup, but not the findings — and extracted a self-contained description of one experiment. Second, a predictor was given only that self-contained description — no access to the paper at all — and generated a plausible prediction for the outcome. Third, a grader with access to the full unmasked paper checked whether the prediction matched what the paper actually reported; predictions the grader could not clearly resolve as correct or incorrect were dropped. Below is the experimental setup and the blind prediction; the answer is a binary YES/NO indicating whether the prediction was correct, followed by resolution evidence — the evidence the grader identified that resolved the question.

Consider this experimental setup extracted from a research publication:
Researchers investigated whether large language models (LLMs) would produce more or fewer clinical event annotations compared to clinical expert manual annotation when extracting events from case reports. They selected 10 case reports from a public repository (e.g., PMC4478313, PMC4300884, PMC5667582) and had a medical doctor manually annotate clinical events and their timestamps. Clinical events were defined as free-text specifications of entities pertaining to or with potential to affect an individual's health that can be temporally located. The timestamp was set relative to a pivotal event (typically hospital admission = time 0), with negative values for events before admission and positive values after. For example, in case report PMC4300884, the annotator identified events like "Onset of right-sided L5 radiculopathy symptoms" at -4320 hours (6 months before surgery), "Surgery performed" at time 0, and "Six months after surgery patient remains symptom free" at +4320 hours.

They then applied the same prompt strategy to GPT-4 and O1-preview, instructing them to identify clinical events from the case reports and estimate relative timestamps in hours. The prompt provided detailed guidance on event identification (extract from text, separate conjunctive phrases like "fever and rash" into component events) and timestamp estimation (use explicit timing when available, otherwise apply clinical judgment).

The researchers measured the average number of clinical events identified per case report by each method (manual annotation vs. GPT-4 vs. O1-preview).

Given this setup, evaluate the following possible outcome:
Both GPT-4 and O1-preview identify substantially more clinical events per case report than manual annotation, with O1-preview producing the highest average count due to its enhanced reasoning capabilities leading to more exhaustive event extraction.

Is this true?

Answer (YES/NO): NO